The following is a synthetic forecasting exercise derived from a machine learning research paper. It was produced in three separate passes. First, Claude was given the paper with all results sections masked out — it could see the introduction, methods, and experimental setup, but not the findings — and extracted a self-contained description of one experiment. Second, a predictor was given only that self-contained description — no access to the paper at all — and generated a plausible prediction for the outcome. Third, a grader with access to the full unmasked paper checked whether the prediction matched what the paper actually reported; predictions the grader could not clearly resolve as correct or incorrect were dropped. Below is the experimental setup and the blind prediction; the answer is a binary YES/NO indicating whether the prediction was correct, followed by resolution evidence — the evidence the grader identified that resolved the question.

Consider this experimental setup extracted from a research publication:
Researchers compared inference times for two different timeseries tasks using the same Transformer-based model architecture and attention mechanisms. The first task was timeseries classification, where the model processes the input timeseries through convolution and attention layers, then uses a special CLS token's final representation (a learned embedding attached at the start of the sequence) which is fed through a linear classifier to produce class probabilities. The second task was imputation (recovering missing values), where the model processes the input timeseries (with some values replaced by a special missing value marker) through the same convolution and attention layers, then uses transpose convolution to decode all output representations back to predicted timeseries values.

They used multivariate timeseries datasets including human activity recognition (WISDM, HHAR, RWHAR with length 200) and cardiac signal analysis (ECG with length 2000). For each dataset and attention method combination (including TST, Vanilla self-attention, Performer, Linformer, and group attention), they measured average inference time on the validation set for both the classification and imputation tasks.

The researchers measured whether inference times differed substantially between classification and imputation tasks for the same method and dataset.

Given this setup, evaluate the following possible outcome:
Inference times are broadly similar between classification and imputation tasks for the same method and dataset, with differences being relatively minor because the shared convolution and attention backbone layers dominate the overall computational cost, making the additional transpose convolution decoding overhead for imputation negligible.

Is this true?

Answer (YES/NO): NO